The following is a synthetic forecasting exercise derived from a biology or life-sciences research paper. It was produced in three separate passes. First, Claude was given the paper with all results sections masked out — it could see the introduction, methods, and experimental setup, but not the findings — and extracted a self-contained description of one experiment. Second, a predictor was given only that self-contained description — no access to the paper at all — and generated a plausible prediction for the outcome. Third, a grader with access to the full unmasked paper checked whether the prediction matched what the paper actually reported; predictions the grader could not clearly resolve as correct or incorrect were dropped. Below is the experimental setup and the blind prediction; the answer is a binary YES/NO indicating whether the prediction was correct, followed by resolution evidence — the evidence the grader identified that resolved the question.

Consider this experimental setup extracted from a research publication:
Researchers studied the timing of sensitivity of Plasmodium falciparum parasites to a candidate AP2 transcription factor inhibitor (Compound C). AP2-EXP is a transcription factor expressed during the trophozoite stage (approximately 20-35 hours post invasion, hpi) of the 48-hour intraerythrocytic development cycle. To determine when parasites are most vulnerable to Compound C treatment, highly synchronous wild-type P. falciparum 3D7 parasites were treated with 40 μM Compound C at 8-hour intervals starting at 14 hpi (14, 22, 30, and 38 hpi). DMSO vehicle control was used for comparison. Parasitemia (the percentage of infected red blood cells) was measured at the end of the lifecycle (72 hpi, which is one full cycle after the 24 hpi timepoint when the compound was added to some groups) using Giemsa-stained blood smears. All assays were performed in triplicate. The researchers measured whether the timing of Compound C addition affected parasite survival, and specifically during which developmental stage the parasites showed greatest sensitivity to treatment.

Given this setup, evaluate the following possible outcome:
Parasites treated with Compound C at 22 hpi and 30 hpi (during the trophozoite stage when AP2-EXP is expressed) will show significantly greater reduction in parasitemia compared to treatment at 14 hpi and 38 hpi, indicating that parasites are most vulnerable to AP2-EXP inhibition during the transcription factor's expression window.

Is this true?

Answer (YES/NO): NO